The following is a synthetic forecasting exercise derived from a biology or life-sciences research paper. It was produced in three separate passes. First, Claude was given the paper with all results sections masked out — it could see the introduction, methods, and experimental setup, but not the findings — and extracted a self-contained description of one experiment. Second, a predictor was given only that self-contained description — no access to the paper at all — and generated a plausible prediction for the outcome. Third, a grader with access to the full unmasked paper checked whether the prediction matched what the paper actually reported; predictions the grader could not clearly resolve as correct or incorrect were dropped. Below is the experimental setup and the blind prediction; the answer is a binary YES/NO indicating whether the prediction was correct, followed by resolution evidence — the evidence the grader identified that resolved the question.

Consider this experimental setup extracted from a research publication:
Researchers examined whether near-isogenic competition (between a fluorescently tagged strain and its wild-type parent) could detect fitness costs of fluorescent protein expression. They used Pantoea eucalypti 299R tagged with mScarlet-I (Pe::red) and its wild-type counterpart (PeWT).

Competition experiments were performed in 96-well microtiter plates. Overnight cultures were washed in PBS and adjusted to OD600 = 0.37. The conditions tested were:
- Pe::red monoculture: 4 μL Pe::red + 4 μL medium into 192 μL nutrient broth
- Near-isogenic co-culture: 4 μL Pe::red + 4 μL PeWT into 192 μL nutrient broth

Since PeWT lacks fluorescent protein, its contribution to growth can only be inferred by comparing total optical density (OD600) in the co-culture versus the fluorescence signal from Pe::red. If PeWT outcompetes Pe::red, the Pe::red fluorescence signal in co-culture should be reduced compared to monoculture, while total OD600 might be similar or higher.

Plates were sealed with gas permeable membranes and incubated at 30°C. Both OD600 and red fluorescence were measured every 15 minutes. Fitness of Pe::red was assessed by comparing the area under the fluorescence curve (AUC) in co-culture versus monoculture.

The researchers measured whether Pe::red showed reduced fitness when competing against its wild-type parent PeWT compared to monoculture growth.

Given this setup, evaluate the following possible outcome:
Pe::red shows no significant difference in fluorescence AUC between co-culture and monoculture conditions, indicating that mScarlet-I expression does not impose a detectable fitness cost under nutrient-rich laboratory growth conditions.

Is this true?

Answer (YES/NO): NO